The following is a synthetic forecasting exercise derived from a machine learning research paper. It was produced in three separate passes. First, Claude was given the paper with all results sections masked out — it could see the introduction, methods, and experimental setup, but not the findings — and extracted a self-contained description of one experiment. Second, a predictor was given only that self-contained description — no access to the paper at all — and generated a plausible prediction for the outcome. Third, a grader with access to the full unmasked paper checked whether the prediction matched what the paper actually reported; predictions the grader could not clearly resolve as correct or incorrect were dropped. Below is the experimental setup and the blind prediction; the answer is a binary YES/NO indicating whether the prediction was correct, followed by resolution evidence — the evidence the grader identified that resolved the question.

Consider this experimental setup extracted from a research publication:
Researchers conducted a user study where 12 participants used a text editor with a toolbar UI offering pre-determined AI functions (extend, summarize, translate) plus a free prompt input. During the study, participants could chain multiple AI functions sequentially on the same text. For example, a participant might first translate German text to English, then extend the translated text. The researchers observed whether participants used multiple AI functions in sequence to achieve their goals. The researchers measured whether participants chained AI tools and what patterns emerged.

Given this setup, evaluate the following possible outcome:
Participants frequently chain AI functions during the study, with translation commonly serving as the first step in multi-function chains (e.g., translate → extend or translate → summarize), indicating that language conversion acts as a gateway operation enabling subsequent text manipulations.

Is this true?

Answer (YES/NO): NO